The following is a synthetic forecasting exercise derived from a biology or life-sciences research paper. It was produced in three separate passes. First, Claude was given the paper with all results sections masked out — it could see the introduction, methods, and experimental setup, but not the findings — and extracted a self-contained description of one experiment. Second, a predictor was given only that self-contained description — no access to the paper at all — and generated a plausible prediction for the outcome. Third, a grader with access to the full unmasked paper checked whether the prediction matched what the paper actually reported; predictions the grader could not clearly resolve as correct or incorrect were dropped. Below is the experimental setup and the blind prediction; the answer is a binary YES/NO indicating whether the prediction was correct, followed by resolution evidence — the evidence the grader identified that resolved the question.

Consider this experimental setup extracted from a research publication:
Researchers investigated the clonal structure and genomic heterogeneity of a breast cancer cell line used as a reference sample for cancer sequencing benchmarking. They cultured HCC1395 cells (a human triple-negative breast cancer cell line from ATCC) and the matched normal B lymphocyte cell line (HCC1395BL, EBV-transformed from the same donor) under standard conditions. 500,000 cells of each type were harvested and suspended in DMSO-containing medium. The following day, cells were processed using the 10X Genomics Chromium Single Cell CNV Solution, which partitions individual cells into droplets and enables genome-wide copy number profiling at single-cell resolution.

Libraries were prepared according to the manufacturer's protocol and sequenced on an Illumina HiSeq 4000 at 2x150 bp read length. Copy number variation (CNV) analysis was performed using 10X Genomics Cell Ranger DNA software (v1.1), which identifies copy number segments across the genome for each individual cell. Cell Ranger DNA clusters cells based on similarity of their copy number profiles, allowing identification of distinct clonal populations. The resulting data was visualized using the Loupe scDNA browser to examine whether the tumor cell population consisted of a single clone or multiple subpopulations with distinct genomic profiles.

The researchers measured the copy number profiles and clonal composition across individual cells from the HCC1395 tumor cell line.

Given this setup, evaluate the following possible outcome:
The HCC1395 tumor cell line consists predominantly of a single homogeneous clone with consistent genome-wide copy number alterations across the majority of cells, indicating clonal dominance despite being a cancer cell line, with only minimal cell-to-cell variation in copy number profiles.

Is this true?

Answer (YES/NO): NO